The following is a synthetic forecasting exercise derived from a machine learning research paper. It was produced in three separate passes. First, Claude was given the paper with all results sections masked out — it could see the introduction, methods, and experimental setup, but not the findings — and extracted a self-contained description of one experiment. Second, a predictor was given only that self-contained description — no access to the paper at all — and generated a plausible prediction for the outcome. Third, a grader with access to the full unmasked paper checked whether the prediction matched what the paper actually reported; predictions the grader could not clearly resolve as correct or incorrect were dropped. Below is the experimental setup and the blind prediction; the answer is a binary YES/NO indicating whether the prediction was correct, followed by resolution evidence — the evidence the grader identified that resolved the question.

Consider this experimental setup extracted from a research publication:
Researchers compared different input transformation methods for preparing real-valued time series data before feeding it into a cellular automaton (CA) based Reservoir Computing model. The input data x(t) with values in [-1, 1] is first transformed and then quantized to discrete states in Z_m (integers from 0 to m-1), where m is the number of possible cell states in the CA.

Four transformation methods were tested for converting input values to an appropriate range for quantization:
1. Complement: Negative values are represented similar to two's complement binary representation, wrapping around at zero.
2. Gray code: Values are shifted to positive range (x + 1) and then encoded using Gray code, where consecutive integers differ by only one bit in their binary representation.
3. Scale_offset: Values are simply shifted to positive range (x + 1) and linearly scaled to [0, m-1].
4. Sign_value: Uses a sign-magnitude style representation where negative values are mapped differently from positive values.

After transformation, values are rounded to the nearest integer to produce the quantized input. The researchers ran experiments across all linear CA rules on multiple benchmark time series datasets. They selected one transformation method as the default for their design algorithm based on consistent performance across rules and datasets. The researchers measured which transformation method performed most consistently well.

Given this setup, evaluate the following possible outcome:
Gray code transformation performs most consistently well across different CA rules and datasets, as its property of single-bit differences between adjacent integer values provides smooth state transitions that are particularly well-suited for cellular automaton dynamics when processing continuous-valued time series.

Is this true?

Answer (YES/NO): NO